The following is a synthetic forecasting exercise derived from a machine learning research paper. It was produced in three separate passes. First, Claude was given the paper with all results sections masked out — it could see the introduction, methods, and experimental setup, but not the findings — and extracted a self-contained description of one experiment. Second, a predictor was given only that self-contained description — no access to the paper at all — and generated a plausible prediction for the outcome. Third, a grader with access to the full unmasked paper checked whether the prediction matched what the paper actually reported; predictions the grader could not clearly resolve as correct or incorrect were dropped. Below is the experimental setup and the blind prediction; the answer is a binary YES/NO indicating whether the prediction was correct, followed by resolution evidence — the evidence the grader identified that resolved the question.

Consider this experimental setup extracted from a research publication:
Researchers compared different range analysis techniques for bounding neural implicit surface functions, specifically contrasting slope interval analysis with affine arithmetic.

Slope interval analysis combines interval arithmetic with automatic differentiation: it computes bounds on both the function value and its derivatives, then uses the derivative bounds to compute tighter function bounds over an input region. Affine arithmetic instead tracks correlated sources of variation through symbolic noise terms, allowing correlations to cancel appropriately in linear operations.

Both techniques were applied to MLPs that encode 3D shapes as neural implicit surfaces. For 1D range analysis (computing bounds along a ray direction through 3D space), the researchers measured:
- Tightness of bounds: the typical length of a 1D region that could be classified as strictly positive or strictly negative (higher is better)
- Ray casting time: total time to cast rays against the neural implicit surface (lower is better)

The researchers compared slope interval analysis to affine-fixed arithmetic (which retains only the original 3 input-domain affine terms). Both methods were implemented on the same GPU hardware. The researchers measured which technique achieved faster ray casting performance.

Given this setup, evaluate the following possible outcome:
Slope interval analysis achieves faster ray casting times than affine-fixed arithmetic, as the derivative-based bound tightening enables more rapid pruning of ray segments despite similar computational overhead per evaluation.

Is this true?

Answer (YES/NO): NO